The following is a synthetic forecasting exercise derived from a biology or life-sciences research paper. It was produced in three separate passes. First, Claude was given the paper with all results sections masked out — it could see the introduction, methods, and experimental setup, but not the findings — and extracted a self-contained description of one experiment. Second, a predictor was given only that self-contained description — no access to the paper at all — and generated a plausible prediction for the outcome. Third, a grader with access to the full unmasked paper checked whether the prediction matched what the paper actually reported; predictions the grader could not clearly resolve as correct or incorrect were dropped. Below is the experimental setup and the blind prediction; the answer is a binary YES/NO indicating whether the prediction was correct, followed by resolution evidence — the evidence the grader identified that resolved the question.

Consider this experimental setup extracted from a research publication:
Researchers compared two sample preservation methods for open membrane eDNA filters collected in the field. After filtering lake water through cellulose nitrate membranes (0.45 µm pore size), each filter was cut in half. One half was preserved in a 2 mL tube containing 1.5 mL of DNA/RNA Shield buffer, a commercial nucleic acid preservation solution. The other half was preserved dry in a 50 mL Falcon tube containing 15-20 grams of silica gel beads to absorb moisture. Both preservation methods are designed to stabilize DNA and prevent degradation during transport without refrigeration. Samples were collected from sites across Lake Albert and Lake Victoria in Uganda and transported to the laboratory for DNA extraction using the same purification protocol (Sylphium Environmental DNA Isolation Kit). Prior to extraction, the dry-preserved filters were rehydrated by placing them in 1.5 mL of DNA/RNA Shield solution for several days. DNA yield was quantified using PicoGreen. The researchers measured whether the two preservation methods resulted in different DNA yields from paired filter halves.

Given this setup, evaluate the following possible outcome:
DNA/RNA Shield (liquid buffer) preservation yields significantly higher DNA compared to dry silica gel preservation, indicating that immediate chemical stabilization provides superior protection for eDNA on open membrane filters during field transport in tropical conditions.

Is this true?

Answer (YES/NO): NO